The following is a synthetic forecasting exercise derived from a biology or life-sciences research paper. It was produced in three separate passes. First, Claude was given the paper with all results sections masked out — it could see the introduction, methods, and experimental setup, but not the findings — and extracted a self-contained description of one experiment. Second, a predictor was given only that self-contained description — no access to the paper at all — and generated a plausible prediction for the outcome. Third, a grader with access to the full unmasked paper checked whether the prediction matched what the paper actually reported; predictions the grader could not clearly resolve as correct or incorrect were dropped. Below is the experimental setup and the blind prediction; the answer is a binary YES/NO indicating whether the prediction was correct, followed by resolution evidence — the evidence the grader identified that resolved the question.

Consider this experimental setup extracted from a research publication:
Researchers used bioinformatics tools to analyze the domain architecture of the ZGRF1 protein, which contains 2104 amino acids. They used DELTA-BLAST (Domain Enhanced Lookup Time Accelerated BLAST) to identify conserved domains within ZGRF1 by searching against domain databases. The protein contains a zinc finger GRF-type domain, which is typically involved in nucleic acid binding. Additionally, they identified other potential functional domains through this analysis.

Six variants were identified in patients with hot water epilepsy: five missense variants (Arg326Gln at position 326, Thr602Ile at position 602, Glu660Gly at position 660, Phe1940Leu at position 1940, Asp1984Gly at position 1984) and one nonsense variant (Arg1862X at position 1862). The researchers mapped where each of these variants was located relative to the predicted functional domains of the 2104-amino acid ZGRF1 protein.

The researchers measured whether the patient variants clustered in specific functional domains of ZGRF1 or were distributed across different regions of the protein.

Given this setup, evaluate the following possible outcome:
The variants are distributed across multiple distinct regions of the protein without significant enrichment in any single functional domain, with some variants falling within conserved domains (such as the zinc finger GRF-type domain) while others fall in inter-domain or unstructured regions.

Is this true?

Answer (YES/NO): NO